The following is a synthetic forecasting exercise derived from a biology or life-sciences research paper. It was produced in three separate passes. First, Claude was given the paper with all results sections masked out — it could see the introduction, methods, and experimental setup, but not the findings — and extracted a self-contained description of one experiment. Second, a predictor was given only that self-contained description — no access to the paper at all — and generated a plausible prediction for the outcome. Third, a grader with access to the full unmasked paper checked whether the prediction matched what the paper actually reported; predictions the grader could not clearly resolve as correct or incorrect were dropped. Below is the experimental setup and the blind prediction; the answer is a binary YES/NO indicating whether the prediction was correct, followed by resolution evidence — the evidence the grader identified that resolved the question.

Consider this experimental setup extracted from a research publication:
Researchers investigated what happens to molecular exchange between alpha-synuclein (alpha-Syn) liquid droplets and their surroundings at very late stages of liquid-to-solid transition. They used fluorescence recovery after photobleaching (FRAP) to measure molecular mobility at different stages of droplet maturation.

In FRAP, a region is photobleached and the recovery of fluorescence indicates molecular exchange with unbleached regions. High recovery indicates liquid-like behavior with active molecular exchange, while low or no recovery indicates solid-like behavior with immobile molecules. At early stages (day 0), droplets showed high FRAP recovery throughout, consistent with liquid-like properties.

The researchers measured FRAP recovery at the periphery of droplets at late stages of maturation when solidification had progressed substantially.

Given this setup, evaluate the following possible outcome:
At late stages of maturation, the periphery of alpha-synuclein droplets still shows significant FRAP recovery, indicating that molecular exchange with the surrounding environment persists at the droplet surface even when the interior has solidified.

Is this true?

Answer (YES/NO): NO